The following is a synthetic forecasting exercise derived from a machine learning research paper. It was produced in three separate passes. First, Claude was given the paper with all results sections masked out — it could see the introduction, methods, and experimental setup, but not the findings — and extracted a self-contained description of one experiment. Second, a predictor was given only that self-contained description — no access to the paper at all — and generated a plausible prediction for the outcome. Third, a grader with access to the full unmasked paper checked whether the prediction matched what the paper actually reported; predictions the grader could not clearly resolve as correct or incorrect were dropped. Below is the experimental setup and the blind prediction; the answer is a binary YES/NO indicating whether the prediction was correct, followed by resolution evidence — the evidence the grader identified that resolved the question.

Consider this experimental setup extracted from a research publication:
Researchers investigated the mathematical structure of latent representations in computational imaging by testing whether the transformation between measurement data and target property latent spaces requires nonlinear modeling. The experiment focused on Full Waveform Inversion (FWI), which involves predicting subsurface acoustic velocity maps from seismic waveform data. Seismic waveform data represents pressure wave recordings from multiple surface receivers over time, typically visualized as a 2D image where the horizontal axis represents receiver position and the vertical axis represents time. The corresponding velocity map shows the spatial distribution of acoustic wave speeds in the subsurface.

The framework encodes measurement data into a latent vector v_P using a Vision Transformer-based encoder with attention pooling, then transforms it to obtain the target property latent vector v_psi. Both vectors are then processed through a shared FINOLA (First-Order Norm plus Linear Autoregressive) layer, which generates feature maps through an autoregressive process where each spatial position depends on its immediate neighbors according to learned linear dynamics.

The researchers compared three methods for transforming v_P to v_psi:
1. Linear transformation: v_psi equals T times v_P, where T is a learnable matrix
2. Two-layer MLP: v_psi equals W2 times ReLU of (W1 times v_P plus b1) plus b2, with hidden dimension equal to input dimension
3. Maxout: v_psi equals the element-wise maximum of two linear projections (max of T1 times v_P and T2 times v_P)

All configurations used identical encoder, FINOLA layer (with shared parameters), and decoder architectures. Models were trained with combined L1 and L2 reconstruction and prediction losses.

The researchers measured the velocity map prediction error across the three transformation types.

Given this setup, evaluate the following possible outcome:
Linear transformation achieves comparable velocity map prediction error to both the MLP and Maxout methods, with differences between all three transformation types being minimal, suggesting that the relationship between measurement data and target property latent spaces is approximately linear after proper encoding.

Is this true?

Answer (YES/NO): YES